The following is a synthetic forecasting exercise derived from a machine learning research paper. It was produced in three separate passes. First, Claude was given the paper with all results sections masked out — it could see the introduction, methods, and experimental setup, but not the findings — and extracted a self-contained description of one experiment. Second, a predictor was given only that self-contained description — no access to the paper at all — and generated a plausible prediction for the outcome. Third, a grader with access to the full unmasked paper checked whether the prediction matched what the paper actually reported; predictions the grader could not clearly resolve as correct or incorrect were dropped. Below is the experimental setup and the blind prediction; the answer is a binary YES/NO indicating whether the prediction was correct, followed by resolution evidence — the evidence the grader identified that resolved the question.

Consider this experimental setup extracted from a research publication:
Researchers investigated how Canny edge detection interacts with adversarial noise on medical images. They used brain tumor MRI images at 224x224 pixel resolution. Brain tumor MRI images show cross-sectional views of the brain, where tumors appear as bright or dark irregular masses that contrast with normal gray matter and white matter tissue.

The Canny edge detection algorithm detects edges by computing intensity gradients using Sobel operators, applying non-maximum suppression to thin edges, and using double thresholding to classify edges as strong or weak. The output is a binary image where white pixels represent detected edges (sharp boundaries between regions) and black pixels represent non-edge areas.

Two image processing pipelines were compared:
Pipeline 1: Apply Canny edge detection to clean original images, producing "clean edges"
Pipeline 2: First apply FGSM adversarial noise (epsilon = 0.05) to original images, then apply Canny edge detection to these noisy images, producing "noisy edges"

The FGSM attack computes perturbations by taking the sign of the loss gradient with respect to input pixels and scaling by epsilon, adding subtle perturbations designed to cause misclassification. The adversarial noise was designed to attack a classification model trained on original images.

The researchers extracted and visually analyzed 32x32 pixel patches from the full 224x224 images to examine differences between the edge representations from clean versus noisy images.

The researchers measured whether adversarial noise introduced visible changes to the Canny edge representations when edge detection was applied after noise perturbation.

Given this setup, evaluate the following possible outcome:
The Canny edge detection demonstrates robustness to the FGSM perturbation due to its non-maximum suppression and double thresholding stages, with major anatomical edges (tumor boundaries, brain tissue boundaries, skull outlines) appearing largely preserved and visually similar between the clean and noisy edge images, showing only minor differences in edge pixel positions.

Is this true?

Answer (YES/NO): NO